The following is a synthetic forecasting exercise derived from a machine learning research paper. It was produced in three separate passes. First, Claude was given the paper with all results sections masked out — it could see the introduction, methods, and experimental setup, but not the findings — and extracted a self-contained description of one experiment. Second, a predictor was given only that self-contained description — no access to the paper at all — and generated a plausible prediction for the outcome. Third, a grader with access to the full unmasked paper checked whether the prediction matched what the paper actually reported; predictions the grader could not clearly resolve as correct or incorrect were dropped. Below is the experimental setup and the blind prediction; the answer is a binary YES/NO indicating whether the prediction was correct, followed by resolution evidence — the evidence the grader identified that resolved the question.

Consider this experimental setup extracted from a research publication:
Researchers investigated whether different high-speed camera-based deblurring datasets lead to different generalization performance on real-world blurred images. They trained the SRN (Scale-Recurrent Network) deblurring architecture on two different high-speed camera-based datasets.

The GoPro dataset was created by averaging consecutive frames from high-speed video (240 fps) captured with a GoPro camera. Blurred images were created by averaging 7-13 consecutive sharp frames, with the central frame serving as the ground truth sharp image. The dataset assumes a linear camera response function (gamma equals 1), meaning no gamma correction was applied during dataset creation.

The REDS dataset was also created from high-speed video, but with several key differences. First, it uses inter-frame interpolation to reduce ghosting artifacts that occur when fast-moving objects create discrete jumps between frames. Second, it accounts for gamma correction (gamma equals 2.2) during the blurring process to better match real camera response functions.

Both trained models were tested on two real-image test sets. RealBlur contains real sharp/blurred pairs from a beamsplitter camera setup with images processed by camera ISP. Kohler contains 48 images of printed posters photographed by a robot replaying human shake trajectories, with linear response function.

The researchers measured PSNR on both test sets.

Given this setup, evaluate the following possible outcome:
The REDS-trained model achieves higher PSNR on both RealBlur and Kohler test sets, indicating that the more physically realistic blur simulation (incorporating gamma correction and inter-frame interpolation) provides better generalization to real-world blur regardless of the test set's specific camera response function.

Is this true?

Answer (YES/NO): NO